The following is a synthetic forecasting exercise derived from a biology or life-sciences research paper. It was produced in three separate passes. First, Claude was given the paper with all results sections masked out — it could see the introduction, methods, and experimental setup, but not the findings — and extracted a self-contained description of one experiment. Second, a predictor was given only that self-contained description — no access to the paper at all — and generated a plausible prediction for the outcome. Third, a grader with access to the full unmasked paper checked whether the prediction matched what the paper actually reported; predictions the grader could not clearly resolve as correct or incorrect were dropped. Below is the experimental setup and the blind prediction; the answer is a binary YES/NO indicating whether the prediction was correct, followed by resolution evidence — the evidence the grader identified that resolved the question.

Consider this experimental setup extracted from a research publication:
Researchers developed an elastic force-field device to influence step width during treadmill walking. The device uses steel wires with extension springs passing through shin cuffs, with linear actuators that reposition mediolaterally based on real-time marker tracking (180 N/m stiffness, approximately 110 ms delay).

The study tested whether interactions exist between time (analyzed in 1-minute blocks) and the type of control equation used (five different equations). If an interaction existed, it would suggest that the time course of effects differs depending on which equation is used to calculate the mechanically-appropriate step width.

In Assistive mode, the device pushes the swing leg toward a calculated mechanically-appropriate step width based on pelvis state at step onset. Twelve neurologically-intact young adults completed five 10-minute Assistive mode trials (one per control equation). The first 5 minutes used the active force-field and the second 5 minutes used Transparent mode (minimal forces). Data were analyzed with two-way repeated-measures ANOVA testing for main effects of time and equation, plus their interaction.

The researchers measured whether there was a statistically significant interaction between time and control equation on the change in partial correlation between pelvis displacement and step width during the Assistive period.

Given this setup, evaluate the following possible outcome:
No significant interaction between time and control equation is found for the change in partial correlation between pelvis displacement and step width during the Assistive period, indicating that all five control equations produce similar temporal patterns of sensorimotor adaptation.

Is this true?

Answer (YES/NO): YES